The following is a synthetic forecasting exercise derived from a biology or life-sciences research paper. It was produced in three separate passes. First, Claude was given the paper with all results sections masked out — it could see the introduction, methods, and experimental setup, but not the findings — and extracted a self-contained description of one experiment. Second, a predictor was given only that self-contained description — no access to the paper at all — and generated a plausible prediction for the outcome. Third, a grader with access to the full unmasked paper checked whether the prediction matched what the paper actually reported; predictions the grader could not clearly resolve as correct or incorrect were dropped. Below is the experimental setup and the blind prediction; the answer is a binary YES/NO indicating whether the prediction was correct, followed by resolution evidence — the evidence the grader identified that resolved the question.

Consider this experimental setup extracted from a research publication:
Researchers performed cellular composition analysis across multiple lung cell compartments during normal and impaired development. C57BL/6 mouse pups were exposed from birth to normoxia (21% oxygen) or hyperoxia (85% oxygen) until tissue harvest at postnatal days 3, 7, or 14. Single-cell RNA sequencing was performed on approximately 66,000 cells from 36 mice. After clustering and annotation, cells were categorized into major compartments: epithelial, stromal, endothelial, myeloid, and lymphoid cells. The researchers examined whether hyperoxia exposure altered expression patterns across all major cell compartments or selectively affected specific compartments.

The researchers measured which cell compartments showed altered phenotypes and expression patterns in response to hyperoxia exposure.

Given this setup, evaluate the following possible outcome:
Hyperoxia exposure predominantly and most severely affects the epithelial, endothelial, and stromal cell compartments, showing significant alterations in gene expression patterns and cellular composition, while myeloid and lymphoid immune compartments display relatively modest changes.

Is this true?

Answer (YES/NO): NO